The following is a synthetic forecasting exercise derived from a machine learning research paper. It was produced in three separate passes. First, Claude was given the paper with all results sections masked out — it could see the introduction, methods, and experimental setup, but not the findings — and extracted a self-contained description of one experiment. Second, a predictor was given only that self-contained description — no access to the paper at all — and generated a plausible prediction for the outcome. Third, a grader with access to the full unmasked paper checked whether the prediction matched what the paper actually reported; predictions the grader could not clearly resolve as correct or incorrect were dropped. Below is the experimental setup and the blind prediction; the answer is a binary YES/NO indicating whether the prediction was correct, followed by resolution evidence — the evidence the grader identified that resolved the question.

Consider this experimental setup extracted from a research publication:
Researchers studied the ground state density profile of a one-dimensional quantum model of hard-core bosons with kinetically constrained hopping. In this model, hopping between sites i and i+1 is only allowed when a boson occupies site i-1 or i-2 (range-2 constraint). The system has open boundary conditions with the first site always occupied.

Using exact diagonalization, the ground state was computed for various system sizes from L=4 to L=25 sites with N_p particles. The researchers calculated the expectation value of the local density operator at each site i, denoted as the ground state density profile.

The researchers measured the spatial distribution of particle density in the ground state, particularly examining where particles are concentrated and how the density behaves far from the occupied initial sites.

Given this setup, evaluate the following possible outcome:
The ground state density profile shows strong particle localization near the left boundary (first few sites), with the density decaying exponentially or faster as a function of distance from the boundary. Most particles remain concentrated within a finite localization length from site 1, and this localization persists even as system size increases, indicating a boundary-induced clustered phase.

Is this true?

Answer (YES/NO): NO